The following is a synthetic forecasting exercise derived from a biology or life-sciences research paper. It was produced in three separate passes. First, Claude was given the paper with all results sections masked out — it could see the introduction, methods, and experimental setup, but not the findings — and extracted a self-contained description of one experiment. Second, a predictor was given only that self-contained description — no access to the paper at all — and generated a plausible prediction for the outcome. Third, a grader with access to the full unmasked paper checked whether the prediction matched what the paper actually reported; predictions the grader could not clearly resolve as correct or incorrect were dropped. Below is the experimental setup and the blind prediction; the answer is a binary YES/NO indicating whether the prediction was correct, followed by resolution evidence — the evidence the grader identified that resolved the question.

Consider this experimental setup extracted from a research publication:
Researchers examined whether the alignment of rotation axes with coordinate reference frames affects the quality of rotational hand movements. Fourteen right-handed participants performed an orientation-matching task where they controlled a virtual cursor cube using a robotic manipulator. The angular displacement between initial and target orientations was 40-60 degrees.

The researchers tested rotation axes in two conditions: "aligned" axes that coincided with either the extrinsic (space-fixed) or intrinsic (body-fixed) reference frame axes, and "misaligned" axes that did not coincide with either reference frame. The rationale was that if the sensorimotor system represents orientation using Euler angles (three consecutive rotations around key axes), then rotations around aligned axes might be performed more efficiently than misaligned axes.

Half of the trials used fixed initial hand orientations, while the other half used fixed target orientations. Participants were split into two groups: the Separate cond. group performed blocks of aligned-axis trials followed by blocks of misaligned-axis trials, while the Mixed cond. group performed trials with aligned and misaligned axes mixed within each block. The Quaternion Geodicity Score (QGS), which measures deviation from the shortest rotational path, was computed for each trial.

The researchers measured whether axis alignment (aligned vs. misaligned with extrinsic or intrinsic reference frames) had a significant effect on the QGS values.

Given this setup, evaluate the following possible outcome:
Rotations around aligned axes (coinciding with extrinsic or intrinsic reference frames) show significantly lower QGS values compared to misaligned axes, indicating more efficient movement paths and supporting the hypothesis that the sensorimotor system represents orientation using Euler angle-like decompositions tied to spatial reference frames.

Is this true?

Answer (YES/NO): NO